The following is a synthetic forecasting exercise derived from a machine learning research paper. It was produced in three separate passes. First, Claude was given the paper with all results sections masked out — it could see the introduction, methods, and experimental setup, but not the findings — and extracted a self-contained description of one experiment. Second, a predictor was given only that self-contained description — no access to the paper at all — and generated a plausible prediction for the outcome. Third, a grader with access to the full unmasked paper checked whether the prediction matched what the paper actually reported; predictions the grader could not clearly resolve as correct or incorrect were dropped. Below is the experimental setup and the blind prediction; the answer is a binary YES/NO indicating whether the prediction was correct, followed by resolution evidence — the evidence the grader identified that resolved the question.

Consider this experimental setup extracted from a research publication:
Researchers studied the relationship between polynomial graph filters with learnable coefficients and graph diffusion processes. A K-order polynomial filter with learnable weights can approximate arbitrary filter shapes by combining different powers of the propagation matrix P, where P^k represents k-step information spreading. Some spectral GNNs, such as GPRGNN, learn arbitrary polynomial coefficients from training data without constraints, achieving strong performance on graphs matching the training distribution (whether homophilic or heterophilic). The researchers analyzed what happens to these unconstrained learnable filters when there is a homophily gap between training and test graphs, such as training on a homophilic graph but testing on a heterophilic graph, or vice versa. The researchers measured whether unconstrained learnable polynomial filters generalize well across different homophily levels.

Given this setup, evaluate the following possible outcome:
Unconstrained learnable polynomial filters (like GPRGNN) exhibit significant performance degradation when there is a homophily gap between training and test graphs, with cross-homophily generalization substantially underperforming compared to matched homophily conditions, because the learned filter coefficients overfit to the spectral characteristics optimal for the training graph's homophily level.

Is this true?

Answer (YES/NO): YES